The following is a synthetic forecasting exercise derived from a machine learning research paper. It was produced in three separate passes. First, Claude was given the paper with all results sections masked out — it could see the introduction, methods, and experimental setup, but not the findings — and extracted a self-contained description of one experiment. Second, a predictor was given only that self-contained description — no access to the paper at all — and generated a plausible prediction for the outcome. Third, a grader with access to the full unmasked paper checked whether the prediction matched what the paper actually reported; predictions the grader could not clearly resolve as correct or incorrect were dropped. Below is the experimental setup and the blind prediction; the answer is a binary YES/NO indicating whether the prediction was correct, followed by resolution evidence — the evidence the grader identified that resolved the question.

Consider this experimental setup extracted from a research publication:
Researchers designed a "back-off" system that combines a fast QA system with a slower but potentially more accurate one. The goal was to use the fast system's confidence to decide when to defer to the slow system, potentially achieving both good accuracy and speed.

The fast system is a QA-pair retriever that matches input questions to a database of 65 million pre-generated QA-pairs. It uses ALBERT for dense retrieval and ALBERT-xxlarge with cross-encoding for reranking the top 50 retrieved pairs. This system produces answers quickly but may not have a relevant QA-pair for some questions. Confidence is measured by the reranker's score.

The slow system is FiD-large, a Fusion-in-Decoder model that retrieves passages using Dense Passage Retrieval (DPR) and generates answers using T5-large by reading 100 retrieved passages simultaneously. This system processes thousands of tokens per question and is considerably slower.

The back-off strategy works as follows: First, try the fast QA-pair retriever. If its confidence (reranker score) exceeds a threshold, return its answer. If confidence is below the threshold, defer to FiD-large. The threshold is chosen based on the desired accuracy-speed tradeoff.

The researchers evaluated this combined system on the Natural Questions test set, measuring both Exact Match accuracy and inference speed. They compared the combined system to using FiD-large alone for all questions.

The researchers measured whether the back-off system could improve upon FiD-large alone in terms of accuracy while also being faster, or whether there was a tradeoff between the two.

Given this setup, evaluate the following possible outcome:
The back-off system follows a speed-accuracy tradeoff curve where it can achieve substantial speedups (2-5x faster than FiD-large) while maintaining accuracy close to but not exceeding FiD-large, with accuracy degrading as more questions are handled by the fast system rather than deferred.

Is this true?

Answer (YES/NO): NO